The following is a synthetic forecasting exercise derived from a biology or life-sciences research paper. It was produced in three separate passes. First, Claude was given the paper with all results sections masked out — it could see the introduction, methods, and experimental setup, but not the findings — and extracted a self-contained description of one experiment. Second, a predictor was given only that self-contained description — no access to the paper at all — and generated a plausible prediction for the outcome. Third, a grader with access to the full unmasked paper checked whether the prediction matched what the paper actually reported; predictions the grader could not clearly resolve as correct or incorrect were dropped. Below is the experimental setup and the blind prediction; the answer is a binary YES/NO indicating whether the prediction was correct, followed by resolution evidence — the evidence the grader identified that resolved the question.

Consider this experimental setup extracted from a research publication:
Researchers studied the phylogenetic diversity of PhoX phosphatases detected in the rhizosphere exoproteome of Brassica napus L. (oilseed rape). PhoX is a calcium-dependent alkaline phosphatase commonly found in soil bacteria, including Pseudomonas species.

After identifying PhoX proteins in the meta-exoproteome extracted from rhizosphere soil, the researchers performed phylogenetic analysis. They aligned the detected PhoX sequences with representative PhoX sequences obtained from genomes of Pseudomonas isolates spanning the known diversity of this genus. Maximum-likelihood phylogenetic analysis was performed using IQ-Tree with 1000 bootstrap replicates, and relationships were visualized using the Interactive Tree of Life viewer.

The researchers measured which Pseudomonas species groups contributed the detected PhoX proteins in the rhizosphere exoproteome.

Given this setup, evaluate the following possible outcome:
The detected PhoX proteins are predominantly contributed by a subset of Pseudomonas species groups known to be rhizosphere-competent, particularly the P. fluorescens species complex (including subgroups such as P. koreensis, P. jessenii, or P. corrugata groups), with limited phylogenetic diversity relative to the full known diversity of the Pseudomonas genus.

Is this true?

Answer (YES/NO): YES